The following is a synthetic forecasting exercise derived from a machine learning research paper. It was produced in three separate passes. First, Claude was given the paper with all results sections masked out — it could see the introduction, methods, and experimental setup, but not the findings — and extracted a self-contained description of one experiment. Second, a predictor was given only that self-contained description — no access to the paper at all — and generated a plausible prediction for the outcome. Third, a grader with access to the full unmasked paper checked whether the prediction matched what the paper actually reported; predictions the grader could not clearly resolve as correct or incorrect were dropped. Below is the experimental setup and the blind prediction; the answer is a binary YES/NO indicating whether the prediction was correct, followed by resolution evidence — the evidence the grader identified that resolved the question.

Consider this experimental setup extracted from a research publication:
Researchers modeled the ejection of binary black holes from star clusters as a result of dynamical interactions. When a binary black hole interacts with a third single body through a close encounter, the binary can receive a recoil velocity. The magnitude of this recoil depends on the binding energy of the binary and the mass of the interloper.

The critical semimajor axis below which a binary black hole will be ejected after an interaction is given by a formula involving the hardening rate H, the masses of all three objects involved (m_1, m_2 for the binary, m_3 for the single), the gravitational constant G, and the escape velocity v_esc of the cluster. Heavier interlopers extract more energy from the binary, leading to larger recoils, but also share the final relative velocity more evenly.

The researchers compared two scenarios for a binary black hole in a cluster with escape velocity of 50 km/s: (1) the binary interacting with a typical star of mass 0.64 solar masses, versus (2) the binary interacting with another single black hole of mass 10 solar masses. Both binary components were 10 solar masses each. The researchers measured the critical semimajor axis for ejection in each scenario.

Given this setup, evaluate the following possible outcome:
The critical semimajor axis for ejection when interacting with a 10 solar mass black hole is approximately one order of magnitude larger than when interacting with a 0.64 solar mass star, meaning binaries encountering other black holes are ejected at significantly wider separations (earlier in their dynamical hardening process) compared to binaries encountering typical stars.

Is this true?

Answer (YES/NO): NO